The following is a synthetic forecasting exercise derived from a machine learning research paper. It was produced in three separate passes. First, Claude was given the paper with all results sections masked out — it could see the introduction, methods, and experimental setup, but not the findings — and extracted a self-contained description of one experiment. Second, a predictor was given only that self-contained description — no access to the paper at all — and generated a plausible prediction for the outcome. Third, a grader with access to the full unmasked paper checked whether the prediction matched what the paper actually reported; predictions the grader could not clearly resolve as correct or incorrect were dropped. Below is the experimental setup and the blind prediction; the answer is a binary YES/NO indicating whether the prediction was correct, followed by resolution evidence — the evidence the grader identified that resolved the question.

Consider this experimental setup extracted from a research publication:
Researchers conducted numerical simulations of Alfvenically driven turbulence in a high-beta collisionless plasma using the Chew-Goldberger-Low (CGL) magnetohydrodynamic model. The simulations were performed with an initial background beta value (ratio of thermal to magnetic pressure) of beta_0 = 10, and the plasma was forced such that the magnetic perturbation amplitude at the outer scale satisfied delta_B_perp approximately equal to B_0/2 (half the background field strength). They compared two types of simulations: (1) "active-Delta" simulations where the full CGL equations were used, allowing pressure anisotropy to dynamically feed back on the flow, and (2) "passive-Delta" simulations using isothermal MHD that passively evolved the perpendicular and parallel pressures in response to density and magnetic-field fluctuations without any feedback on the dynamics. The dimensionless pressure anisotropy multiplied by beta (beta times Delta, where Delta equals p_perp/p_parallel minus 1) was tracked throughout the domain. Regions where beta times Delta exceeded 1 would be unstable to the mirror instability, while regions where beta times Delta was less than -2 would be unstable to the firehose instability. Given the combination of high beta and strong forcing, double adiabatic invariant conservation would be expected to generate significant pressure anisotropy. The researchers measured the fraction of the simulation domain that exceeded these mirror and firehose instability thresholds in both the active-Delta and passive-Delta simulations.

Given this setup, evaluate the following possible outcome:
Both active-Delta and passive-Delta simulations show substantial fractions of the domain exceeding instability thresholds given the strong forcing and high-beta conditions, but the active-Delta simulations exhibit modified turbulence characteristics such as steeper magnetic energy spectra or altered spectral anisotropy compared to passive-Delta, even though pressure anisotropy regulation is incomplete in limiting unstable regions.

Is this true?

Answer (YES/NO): NO